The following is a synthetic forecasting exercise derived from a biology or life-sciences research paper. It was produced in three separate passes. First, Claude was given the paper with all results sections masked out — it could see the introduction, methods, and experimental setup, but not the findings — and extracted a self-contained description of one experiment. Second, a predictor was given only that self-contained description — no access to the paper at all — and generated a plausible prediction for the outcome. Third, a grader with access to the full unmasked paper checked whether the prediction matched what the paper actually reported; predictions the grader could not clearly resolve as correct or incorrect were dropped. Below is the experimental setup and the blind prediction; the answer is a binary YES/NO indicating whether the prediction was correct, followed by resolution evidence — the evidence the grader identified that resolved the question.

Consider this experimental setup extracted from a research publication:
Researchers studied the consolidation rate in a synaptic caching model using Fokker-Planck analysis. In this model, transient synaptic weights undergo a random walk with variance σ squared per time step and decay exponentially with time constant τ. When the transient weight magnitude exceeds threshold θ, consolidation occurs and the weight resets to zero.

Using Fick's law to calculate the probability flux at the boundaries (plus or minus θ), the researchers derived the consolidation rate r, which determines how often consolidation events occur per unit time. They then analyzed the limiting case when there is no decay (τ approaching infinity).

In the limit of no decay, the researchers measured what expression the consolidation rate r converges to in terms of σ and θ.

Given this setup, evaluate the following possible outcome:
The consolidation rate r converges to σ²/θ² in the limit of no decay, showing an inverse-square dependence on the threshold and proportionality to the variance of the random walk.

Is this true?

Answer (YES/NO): YES